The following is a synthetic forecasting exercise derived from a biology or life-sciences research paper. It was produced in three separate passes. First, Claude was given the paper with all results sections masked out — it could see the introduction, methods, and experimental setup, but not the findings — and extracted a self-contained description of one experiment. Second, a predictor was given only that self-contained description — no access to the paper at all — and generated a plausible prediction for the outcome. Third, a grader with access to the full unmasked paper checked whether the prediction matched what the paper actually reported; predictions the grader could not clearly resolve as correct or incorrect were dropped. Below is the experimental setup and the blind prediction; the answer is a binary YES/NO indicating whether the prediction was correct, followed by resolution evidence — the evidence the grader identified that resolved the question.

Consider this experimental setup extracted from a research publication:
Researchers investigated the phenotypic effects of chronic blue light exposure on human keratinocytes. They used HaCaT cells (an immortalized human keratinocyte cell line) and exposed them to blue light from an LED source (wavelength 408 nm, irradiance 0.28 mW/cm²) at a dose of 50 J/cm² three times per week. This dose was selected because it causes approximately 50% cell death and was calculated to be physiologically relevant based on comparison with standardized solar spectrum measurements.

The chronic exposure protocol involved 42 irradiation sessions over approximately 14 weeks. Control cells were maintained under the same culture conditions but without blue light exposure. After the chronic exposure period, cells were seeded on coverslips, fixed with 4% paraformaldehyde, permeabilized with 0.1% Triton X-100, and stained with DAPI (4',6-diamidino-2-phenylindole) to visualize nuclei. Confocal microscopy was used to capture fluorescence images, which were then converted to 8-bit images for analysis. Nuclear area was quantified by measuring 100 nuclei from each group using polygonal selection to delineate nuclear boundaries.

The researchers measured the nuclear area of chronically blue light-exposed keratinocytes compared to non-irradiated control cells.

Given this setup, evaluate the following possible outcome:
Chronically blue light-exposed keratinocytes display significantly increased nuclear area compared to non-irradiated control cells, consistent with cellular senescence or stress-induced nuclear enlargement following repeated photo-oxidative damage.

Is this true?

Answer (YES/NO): NO